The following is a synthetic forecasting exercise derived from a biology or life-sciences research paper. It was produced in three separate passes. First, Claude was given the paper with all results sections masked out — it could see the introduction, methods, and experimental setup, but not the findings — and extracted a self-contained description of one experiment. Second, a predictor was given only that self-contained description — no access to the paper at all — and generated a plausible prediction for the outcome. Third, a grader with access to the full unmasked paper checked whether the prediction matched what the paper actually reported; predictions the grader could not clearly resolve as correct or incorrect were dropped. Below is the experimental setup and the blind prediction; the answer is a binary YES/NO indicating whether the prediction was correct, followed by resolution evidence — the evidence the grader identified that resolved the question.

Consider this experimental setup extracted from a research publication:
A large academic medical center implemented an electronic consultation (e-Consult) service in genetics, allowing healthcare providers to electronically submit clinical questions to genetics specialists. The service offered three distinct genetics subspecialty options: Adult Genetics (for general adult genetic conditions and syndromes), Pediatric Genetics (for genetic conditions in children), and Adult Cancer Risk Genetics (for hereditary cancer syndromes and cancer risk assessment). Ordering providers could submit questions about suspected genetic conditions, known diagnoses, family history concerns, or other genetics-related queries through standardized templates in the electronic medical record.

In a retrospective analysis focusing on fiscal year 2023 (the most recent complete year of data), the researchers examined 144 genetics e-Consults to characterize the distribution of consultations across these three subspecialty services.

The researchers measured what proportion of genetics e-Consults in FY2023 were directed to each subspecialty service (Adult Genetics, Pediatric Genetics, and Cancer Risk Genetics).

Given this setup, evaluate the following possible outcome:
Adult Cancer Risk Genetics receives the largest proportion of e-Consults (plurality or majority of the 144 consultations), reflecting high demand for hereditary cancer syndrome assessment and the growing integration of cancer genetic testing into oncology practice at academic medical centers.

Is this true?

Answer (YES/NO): NO